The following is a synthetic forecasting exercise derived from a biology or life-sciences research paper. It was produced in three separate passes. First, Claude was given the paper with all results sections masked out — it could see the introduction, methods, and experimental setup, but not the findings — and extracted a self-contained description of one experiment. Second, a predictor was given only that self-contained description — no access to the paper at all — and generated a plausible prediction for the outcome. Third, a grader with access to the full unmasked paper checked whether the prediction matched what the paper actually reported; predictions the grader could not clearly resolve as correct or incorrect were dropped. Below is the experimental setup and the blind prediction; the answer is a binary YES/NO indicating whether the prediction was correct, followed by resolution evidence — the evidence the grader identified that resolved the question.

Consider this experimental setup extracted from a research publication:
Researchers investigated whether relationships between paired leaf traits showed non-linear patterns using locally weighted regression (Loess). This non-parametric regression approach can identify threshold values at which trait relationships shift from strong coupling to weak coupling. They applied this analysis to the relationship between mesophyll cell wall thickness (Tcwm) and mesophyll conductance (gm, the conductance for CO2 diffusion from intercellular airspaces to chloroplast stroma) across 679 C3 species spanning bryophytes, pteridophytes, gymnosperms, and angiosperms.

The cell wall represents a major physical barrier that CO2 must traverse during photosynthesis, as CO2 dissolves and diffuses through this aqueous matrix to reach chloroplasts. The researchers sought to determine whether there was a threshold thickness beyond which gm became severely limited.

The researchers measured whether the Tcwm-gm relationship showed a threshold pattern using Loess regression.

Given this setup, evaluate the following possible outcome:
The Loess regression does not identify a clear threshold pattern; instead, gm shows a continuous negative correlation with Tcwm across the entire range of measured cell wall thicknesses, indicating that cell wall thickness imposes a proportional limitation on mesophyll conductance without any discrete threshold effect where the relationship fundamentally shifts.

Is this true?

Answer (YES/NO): NO